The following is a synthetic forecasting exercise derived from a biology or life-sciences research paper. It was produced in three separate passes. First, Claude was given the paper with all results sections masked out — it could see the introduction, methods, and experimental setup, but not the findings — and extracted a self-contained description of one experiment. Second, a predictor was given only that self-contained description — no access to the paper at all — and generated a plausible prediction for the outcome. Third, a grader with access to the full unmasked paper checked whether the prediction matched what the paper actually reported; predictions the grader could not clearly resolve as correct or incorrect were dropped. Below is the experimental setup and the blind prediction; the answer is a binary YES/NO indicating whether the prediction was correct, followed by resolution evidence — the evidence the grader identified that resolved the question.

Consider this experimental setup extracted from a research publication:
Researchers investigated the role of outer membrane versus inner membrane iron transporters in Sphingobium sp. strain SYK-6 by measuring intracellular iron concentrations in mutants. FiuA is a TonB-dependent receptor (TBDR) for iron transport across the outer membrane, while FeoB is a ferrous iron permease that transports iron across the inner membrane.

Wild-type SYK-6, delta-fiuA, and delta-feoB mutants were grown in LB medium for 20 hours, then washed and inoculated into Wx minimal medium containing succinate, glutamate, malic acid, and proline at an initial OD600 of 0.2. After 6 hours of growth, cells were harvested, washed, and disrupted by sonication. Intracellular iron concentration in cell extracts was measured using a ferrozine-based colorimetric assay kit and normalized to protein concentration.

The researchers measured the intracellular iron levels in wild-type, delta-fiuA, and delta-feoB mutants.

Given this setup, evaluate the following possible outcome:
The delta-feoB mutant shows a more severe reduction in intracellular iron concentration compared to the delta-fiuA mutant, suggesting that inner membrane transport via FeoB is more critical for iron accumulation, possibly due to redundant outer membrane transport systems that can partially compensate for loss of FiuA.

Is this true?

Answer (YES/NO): YES